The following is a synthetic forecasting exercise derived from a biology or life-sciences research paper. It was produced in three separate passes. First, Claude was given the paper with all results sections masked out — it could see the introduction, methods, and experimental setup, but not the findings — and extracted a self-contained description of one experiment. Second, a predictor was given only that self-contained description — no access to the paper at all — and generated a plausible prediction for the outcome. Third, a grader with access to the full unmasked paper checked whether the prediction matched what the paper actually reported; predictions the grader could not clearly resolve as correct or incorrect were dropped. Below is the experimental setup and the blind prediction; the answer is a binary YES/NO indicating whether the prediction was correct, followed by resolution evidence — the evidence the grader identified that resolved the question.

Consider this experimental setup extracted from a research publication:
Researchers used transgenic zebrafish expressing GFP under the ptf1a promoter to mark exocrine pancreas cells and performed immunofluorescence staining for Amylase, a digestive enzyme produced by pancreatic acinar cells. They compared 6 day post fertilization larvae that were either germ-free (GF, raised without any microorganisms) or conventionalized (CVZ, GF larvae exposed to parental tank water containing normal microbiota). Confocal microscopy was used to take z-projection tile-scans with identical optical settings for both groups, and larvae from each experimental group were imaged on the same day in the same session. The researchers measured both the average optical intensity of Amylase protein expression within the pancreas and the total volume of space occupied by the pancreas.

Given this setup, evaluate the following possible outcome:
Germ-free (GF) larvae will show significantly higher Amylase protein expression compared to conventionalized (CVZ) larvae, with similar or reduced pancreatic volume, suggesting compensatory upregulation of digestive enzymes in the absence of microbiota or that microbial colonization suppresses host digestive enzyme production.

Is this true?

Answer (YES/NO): YES